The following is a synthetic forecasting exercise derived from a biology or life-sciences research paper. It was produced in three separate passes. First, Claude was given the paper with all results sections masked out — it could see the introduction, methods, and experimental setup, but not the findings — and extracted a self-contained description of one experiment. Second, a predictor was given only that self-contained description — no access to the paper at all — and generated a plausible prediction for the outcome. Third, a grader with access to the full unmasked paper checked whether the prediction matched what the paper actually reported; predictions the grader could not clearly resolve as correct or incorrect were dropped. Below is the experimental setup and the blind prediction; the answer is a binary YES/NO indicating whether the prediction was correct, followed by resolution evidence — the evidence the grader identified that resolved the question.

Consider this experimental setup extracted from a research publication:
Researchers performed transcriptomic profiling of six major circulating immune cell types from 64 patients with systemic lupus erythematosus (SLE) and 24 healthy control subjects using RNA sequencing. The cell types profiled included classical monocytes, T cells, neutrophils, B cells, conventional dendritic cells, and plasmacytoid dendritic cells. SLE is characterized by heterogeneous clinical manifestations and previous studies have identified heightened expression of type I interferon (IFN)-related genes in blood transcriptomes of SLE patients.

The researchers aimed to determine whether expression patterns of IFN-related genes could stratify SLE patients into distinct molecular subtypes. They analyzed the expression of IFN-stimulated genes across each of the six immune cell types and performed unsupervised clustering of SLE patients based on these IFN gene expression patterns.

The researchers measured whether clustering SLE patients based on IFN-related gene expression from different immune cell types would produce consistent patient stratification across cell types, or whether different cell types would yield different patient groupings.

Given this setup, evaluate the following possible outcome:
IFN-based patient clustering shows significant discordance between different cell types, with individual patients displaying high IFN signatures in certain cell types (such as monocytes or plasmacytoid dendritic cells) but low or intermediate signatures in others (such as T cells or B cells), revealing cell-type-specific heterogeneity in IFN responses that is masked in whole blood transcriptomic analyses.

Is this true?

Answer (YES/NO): NO